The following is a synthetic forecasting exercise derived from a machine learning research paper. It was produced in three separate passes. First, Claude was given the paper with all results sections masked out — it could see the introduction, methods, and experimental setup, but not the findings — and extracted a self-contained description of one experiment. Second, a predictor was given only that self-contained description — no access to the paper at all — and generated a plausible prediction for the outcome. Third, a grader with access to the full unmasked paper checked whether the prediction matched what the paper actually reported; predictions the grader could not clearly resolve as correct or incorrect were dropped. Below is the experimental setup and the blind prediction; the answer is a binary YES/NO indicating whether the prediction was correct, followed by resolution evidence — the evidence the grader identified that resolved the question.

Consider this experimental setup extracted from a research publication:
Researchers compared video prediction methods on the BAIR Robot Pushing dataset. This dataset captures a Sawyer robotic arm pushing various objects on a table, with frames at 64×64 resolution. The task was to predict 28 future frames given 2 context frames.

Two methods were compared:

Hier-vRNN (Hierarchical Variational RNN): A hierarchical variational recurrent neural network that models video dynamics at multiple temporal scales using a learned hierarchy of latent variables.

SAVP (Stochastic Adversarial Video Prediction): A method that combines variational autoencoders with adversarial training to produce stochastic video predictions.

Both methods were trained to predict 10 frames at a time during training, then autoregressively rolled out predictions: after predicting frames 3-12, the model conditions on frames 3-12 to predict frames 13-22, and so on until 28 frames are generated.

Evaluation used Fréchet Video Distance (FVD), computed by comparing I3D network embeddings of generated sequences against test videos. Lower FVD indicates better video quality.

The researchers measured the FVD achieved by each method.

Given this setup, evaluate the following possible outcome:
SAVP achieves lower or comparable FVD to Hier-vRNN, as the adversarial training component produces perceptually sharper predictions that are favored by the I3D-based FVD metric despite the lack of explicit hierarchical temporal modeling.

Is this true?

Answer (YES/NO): YES